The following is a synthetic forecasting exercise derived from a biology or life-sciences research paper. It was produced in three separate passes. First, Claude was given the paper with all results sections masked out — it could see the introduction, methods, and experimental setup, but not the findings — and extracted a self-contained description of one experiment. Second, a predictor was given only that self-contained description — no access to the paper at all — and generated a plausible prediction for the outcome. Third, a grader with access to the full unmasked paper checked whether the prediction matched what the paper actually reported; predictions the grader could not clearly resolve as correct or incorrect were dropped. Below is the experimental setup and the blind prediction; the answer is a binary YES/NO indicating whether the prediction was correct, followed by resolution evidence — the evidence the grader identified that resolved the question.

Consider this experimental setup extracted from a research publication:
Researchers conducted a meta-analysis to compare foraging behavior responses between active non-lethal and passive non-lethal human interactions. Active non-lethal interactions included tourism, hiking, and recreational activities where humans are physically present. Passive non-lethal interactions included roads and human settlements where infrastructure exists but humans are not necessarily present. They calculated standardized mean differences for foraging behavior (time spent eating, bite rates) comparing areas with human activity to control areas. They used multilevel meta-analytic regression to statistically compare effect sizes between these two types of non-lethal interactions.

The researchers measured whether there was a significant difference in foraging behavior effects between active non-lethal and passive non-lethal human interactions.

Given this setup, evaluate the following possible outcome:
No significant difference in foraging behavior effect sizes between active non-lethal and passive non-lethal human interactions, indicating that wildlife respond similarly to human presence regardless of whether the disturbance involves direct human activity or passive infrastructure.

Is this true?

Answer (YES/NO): YES